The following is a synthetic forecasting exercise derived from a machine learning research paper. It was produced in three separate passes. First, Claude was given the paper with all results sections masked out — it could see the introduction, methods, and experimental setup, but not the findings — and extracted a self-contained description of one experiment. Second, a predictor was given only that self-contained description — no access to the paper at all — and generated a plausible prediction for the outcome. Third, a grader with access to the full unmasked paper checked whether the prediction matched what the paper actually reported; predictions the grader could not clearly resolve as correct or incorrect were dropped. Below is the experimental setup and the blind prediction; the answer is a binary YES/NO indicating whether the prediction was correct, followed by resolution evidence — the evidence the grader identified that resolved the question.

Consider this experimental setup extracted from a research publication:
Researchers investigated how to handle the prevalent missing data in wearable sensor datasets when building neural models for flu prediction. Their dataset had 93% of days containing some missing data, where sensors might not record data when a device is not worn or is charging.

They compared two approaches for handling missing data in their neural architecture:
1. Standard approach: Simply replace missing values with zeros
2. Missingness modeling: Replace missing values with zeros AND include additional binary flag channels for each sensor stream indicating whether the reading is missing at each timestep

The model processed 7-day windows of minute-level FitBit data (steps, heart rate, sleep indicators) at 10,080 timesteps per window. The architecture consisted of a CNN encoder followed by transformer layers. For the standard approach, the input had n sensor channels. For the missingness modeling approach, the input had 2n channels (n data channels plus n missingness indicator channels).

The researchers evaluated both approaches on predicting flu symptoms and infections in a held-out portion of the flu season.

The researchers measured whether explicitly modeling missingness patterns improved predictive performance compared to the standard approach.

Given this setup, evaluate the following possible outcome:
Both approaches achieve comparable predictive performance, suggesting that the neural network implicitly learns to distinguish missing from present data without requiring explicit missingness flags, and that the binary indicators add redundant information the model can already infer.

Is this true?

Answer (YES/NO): NO